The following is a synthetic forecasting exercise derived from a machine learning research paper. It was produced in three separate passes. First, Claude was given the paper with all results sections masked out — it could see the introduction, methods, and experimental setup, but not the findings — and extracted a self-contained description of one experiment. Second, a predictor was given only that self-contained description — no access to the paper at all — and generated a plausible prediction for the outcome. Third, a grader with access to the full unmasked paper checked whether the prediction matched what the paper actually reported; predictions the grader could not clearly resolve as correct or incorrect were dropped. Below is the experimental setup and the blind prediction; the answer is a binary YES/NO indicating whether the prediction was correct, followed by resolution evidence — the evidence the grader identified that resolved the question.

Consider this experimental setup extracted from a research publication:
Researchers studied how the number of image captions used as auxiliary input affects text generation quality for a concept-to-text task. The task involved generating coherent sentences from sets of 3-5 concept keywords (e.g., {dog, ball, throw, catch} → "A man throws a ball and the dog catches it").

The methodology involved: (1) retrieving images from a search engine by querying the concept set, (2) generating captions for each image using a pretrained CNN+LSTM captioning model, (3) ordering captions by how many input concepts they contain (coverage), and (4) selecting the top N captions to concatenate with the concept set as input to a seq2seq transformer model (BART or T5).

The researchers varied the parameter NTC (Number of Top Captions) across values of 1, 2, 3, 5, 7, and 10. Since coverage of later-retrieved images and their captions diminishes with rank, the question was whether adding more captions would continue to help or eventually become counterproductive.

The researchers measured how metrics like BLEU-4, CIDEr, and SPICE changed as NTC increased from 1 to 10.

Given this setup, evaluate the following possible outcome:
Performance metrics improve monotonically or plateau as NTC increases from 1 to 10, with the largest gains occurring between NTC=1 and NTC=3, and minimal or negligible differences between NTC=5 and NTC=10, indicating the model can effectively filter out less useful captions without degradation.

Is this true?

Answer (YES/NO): NO